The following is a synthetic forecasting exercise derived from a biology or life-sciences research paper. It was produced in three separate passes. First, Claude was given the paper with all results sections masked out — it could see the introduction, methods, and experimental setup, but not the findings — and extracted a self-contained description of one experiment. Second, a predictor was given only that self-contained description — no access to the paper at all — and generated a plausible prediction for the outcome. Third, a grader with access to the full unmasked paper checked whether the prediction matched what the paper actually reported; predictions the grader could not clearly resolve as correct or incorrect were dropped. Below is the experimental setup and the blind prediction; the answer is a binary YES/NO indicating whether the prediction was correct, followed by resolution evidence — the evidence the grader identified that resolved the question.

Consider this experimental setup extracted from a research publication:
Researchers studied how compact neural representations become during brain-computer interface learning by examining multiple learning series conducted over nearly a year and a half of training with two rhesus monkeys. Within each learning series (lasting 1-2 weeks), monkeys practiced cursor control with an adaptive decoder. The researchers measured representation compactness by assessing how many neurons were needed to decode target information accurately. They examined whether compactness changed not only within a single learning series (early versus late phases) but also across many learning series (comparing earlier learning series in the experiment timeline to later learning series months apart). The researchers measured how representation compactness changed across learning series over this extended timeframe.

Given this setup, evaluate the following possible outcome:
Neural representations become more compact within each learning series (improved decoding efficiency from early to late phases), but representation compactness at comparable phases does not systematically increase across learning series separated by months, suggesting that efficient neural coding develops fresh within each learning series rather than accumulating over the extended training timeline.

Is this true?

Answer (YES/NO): NO